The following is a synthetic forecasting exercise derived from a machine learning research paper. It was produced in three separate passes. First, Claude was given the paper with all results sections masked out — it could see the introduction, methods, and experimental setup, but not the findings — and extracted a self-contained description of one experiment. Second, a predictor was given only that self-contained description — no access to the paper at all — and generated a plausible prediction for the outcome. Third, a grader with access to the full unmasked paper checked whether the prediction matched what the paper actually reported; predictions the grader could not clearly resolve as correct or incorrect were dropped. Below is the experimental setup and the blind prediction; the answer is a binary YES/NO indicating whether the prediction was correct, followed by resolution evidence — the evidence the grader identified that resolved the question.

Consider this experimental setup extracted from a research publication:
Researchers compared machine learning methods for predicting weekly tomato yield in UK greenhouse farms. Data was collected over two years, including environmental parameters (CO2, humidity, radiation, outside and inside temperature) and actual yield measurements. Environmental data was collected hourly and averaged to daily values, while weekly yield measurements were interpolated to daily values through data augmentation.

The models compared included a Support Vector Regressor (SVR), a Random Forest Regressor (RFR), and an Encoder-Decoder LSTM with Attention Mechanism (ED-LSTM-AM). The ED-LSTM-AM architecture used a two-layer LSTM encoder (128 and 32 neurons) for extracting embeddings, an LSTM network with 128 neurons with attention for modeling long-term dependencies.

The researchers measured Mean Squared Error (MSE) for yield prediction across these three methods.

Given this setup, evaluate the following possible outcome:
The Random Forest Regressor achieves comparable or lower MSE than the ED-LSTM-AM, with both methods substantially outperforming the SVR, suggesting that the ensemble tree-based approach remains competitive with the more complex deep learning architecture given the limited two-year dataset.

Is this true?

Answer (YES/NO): NO